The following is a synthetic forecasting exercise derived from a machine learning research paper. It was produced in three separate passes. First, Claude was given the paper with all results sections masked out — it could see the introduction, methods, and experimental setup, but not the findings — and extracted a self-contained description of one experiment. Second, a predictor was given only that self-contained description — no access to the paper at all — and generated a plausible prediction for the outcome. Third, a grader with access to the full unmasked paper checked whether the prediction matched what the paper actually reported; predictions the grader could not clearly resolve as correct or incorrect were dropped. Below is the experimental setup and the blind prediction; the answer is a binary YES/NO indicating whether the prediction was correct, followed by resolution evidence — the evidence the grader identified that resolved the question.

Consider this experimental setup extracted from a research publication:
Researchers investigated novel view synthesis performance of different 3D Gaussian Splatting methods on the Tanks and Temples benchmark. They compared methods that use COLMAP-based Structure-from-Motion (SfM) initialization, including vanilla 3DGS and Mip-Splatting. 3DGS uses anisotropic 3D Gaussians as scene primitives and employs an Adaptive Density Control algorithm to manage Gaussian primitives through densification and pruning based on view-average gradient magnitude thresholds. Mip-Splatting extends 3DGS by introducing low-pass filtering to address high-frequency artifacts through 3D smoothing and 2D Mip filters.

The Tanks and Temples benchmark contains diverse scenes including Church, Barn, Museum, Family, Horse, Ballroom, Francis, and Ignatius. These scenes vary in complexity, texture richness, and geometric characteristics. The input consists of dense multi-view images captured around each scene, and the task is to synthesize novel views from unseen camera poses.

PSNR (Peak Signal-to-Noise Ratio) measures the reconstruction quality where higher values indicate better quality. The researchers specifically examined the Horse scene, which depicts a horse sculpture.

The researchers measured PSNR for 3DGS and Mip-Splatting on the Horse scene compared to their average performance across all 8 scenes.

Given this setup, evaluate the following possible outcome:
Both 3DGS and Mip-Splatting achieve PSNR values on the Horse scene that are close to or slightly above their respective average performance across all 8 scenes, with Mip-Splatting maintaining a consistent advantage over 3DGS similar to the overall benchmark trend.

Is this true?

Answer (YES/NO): NO